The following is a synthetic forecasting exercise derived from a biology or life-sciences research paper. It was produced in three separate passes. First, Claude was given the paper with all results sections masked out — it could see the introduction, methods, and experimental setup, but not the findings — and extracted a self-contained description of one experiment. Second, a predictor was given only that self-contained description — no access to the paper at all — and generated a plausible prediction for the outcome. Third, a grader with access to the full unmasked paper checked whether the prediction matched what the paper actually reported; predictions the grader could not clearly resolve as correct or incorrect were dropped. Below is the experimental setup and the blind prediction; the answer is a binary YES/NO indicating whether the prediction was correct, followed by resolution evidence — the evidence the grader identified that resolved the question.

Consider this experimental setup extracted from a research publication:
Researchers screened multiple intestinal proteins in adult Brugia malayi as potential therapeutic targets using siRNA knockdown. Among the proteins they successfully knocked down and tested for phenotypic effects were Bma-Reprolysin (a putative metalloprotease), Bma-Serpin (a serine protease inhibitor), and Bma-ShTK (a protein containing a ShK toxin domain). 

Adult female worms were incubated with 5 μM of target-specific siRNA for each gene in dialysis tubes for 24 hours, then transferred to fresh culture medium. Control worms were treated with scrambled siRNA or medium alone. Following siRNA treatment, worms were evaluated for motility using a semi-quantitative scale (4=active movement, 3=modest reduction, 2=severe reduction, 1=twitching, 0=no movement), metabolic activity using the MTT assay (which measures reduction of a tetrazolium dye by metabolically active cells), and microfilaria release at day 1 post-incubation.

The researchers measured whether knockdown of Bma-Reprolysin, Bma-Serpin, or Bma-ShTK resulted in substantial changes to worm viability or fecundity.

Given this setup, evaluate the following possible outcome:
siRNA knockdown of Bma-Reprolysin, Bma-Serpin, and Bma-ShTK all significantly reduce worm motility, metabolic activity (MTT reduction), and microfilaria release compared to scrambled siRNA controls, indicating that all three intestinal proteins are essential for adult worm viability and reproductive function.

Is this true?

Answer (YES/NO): NO